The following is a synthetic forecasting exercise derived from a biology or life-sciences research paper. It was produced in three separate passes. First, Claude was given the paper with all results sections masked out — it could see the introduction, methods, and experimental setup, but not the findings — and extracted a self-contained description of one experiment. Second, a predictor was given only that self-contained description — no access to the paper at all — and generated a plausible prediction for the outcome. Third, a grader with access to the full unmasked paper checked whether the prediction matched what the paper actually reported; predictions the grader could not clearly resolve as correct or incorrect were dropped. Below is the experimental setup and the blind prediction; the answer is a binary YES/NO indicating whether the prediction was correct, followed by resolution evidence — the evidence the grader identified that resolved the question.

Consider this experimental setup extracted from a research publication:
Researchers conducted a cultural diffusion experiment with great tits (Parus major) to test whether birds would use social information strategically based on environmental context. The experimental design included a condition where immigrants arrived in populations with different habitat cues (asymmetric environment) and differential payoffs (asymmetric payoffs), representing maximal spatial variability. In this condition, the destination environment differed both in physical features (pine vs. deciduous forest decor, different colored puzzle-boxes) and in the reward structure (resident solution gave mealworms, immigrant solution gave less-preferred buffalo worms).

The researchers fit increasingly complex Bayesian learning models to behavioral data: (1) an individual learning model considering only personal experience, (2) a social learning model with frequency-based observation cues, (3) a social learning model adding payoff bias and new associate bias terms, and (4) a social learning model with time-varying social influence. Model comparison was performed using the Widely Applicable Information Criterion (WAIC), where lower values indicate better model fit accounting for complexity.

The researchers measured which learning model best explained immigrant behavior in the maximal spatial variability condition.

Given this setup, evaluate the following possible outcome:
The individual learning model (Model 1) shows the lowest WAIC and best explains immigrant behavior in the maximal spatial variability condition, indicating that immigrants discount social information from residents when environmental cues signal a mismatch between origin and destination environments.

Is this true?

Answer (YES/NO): NO